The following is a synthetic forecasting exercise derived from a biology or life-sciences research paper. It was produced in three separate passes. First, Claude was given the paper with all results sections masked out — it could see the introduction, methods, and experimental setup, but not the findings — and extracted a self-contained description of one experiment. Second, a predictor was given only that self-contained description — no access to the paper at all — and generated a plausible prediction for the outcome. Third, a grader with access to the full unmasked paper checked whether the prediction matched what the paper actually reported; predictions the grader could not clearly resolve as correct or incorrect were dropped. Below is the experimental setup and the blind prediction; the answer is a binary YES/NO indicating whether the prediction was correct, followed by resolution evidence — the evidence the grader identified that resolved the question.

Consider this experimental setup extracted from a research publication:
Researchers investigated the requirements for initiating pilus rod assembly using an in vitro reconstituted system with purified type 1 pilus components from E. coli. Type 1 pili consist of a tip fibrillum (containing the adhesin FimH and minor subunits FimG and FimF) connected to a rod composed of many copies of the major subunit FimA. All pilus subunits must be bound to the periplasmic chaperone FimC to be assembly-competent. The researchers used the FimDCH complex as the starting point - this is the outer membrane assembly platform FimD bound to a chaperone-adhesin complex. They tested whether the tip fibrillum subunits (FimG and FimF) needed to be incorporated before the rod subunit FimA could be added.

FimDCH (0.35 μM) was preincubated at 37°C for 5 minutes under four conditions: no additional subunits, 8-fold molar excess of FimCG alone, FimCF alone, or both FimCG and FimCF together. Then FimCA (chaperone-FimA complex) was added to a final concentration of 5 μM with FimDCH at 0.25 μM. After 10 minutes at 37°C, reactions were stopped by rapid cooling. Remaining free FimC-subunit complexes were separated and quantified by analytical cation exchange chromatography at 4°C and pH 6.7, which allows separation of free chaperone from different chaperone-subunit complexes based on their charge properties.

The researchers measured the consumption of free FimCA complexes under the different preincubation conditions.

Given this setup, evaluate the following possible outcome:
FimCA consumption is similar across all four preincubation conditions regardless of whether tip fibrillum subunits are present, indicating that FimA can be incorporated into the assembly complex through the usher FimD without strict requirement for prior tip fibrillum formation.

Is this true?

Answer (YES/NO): NO